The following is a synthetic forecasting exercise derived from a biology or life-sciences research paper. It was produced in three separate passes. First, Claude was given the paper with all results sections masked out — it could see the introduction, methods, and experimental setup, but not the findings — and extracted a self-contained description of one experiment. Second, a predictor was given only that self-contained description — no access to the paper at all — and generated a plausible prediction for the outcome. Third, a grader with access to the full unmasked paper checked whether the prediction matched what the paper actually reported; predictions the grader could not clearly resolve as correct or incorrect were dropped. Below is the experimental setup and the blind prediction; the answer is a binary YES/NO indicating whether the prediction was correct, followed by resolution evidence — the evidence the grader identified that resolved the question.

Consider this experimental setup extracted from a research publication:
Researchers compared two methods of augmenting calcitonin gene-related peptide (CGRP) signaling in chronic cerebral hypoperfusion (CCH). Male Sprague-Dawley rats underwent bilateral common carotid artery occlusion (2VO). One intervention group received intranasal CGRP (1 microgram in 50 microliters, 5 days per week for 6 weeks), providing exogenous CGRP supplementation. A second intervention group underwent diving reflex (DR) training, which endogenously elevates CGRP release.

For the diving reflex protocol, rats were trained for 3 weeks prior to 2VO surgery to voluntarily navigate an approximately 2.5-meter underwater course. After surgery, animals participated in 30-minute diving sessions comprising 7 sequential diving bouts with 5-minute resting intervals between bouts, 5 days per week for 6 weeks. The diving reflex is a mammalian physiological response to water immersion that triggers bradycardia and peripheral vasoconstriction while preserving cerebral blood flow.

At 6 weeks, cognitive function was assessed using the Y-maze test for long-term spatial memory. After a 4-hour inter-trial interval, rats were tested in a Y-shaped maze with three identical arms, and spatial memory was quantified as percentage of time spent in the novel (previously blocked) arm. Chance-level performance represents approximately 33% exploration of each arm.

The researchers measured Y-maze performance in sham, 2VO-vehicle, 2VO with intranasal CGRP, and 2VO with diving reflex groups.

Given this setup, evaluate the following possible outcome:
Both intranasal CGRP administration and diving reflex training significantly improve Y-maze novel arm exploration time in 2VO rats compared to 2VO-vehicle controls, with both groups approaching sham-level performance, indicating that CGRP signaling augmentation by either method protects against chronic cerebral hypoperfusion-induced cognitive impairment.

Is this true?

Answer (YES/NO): YES